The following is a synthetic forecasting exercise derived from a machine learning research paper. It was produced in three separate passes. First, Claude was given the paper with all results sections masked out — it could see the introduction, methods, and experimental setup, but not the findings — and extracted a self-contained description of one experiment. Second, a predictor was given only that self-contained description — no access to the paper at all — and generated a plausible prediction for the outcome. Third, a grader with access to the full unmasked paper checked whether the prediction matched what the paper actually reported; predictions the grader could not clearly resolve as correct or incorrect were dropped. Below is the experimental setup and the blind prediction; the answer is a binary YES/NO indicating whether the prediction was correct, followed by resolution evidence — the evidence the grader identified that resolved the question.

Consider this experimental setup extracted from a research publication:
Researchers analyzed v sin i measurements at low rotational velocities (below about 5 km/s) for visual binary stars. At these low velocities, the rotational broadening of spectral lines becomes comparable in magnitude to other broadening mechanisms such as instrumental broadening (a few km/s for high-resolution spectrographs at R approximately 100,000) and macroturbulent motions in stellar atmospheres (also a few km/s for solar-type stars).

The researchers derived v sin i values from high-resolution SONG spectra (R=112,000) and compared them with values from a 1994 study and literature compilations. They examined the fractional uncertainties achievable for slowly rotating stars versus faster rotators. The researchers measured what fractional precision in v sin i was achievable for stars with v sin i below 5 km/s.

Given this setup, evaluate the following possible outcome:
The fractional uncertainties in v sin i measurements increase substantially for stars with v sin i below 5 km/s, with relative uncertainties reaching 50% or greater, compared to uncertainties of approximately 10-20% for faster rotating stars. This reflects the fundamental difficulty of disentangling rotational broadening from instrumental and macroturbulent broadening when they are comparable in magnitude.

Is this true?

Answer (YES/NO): NO